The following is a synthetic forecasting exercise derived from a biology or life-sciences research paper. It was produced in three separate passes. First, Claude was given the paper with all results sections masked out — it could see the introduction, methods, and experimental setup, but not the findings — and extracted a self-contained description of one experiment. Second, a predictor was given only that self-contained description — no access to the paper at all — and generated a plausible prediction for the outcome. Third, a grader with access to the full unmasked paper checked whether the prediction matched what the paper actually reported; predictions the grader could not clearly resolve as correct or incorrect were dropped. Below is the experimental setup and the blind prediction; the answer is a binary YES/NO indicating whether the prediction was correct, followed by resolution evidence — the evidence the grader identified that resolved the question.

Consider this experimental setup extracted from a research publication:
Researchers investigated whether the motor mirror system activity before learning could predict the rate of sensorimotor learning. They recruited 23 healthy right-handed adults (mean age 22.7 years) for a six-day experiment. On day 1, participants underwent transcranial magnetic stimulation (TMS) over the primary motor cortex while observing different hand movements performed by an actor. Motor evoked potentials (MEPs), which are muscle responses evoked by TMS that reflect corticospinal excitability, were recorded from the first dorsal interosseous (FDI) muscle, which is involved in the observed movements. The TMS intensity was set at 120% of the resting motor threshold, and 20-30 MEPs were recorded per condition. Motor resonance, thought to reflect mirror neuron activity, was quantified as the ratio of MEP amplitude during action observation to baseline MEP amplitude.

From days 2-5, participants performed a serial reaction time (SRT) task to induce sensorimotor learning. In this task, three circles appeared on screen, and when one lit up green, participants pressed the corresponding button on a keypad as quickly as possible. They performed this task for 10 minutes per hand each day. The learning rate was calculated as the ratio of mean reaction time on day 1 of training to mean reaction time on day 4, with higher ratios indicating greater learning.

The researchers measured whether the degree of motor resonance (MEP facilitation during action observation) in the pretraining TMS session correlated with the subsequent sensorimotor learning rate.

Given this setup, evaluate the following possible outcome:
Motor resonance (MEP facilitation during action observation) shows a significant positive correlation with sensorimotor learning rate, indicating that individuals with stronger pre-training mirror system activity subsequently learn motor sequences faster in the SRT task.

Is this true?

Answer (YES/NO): NO